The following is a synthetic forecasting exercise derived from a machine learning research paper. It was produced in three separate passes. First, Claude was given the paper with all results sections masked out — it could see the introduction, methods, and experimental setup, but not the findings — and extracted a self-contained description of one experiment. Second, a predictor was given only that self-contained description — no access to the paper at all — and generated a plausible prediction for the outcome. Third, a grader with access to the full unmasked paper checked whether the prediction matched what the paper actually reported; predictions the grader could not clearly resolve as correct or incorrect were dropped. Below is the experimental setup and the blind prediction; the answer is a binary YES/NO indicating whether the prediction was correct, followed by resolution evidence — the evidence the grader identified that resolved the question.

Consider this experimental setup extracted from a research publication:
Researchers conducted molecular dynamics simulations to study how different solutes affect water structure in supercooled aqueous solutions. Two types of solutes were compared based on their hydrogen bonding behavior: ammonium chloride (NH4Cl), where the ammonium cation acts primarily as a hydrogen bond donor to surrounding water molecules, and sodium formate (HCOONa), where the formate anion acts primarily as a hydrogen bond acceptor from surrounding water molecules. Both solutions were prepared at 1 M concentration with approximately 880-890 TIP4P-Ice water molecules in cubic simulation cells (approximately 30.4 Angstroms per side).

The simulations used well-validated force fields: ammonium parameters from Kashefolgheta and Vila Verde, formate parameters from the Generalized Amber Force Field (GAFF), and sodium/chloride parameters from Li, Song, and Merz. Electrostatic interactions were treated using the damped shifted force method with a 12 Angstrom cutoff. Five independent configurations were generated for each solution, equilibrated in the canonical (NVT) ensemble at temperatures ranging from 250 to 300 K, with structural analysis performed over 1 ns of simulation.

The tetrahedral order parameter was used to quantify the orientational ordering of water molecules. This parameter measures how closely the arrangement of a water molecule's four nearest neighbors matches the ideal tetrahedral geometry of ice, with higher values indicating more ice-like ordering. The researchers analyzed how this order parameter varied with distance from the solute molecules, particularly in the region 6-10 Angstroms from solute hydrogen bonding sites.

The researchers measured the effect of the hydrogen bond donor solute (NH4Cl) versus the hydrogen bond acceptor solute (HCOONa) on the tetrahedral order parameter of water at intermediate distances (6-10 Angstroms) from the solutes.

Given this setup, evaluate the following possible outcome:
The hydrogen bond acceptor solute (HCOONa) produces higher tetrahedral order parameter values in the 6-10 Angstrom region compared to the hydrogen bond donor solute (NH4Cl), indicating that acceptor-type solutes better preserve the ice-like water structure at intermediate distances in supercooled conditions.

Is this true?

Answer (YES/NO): YES